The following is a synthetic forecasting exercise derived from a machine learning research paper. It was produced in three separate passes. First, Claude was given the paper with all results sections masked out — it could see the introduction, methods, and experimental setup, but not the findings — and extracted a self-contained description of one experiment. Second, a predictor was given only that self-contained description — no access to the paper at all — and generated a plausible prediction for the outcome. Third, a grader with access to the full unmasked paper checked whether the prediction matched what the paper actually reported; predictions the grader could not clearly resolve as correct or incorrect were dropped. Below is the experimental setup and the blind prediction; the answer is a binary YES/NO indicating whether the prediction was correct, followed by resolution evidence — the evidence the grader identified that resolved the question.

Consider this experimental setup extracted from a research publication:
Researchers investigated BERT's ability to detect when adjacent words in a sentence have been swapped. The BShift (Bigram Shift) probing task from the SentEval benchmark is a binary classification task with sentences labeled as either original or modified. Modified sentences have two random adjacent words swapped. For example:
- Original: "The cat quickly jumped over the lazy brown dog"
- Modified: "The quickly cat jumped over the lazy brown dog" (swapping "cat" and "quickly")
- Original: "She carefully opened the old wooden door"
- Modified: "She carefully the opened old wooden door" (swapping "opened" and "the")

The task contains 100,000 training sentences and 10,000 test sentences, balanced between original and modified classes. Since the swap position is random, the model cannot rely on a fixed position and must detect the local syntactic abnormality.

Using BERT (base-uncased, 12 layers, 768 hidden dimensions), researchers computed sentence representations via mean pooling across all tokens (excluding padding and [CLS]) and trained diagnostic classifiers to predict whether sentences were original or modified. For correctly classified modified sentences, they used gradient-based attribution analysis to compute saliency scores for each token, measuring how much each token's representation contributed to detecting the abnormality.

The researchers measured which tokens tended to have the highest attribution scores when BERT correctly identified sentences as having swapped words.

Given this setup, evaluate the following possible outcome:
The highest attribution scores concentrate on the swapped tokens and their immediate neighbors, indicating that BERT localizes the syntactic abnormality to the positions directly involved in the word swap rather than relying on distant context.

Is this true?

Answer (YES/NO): NO